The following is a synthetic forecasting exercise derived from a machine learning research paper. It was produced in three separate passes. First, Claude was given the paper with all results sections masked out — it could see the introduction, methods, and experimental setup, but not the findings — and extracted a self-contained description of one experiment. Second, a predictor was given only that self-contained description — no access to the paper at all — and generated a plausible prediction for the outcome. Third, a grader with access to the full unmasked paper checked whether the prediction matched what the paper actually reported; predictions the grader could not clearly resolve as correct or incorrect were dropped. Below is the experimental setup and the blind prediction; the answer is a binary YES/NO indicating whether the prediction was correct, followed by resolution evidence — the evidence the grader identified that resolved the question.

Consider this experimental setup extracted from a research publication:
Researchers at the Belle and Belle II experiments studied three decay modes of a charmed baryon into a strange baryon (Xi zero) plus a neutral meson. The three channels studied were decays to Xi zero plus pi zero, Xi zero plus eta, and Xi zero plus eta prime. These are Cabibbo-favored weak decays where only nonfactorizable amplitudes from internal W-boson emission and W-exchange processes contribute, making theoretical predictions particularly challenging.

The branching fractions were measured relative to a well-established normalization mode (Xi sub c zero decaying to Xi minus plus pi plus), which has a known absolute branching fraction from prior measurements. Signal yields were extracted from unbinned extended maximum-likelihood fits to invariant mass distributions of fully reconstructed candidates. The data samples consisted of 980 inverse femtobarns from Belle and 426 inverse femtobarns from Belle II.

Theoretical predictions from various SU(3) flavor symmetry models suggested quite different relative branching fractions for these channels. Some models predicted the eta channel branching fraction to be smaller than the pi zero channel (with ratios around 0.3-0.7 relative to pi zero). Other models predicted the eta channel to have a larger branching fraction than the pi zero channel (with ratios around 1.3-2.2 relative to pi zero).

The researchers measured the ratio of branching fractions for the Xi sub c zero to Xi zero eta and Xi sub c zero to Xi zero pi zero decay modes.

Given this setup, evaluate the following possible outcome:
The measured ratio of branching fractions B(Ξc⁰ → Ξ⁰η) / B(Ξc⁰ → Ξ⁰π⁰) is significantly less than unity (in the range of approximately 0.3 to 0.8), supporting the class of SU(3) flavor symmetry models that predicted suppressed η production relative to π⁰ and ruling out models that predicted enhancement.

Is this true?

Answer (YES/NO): NO